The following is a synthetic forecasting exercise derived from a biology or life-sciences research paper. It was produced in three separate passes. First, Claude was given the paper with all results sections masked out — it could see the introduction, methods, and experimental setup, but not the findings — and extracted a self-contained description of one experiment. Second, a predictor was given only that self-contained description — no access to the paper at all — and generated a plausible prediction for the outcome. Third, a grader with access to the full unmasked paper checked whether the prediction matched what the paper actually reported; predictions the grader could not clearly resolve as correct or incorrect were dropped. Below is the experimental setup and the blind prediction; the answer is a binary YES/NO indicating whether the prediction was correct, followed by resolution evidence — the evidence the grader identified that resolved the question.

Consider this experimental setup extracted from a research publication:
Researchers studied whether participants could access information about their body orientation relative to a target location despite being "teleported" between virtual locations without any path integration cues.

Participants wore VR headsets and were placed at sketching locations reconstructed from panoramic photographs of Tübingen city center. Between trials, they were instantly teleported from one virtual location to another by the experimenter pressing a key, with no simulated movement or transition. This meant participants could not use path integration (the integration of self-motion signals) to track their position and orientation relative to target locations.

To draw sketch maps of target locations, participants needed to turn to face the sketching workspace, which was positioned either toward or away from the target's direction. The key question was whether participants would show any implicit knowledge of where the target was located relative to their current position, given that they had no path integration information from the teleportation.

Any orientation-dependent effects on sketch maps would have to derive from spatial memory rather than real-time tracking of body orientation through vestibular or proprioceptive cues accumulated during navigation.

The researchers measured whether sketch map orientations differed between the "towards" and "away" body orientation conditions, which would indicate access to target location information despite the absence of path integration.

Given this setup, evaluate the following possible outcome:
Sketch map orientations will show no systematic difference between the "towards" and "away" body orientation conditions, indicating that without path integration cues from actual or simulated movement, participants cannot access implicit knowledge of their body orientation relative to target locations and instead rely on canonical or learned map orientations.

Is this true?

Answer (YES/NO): NO